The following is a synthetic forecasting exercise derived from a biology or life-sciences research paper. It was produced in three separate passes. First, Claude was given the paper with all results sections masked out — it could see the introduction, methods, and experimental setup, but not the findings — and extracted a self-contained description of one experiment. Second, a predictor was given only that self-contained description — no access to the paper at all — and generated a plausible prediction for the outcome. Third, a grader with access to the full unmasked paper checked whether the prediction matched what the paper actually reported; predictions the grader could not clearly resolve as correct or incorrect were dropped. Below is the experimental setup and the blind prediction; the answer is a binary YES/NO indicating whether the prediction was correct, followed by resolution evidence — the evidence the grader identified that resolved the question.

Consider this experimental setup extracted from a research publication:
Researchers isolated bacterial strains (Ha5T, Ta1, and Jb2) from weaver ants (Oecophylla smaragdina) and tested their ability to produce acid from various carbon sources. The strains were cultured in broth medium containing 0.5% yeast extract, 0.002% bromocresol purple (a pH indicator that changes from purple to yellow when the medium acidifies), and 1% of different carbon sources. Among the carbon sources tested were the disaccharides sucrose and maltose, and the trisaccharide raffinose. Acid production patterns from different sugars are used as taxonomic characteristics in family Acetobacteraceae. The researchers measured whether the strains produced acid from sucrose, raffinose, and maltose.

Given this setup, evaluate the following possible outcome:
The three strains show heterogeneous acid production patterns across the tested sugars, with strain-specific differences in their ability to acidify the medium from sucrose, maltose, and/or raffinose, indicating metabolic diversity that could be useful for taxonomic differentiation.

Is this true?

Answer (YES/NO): NO